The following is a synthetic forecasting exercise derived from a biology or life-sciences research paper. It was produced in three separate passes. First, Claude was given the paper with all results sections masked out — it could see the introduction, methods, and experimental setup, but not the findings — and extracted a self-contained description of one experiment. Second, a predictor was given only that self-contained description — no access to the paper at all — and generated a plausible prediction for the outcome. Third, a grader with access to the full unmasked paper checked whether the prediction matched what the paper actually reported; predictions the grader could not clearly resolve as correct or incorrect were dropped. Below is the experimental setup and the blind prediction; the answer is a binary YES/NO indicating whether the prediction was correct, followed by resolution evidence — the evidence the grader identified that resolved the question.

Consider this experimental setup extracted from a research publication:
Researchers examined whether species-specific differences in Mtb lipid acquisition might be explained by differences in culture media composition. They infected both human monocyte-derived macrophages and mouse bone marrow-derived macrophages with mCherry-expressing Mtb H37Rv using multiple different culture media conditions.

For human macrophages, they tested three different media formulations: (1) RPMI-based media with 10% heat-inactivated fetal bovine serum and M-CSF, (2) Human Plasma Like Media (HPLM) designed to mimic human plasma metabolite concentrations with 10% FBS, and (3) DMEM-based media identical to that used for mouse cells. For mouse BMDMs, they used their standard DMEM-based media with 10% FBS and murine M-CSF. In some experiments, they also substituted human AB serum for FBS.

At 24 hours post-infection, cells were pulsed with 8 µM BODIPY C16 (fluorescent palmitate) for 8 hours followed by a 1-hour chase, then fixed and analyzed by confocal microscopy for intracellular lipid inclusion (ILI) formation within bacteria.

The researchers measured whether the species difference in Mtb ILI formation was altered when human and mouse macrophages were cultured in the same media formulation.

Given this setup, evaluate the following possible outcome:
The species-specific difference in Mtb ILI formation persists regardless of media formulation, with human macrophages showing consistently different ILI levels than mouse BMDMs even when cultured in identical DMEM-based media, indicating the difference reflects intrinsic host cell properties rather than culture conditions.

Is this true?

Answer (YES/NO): YES